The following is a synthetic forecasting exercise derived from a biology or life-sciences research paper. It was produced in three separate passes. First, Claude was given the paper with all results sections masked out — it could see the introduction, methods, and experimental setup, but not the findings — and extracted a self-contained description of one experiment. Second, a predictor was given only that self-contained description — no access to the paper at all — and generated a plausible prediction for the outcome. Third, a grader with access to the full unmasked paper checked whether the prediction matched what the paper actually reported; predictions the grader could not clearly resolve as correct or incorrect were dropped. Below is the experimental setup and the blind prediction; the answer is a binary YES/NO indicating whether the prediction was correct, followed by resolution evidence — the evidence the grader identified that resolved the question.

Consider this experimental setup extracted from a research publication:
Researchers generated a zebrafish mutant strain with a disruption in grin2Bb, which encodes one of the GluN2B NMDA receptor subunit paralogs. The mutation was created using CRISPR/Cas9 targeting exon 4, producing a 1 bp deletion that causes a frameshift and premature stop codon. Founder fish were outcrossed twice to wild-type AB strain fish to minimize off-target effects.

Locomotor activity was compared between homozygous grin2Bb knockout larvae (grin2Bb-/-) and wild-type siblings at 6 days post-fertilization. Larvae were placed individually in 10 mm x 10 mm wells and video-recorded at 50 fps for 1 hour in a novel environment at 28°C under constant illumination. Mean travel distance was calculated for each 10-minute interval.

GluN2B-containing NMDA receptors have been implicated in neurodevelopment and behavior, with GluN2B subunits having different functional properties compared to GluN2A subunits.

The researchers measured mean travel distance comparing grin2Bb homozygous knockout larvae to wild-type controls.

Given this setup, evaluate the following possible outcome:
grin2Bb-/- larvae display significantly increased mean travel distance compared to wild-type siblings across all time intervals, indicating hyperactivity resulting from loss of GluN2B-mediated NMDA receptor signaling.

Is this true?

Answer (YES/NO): NO